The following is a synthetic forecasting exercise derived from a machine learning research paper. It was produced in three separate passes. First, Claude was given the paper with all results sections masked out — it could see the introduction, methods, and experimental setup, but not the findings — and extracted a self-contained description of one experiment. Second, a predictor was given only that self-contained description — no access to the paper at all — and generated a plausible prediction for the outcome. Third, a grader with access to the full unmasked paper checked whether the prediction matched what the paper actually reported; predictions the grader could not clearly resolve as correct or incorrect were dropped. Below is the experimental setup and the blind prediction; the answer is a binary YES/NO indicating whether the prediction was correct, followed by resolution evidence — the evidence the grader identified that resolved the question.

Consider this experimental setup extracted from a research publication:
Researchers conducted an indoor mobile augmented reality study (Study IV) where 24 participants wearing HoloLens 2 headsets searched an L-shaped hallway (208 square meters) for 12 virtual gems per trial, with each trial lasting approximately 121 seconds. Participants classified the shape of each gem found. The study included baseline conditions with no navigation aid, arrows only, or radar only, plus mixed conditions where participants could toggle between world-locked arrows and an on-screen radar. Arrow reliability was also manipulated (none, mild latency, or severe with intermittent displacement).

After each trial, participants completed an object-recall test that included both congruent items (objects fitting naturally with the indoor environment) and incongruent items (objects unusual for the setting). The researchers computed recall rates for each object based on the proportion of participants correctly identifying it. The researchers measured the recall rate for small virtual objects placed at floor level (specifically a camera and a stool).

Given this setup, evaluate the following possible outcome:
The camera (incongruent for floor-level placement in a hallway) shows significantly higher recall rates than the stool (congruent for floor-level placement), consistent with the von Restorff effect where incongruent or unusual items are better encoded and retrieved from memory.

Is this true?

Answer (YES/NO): NO